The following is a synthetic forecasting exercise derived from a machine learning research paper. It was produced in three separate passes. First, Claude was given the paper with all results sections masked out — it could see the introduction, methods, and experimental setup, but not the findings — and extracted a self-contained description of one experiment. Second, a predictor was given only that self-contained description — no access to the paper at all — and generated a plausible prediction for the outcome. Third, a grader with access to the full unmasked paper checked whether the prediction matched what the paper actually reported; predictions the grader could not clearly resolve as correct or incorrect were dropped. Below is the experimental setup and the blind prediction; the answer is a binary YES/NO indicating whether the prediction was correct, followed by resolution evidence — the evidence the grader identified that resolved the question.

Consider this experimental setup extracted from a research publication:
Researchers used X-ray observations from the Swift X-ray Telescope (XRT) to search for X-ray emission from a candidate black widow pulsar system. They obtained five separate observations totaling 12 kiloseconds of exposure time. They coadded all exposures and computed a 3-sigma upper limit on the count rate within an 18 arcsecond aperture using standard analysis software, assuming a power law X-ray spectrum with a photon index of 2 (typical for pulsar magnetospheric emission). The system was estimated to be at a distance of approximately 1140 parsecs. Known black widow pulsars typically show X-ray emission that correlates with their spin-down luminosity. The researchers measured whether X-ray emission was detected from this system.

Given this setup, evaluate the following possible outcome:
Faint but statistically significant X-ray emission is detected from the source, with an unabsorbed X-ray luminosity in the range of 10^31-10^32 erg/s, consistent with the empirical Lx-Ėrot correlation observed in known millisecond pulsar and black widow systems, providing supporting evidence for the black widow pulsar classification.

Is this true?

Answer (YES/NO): NO